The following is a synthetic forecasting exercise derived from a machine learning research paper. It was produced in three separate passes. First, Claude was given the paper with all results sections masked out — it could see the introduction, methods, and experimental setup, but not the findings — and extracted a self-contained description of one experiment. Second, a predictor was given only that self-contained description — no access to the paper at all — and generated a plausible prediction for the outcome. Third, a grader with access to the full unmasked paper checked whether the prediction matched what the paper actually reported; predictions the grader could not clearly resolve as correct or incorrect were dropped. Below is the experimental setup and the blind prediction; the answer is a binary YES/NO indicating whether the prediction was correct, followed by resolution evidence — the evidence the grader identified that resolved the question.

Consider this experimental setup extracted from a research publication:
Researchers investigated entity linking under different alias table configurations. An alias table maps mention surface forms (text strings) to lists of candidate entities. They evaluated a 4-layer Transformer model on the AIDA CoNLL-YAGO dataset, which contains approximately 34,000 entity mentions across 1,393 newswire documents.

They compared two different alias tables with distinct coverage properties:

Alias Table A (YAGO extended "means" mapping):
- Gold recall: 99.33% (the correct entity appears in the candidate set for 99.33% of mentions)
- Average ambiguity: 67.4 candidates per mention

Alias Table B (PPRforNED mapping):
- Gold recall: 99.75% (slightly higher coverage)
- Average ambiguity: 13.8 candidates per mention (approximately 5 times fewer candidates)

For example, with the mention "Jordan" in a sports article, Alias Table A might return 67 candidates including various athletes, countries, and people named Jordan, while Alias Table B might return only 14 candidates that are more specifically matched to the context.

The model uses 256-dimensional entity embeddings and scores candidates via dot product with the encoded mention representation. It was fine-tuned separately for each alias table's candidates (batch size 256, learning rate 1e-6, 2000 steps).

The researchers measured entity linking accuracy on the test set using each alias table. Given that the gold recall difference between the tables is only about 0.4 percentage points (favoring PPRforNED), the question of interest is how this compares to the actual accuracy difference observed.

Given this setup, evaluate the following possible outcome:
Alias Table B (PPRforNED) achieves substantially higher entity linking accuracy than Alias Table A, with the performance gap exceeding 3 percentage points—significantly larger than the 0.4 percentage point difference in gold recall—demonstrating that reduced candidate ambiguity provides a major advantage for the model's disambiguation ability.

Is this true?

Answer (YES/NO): YES